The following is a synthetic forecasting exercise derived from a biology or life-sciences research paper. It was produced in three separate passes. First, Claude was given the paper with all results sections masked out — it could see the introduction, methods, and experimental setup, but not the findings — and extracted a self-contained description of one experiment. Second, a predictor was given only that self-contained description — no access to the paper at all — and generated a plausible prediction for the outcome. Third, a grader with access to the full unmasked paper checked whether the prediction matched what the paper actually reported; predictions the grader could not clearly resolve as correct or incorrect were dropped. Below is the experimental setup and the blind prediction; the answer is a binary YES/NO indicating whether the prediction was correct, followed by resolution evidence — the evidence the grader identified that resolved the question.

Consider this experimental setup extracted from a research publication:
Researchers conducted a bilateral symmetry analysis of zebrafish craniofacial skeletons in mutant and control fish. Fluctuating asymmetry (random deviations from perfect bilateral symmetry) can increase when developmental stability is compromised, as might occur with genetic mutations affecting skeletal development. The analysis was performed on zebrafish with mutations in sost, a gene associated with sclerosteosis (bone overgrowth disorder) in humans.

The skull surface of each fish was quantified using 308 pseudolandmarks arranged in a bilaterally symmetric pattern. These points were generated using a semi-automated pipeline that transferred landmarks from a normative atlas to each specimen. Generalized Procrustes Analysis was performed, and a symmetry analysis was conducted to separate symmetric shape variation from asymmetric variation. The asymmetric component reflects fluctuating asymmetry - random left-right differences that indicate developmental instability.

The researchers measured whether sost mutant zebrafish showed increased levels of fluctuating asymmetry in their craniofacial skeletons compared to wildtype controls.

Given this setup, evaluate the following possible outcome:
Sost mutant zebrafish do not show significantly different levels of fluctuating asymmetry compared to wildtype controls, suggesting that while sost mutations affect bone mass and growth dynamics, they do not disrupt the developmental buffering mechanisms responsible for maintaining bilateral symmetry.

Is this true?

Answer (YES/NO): YES